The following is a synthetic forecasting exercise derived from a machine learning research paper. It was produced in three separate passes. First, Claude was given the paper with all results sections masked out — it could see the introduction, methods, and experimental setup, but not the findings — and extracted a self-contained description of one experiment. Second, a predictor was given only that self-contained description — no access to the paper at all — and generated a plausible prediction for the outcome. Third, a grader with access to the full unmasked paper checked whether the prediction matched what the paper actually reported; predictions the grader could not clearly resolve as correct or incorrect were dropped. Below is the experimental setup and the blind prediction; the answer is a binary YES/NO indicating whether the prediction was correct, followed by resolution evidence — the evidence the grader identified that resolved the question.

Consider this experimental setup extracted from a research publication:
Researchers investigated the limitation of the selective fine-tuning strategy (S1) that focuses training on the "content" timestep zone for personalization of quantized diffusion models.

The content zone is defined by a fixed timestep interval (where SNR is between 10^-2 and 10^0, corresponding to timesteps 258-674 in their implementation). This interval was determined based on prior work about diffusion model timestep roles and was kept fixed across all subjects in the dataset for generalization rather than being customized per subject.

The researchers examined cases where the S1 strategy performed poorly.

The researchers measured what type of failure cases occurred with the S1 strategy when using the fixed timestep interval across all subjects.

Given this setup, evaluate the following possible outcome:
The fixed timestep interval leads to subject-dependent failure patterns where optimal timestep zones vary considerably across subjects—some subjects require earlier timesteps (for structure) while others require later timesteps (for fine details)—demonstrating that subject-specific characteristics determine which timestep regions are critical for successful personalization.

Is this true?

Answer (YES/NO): NO